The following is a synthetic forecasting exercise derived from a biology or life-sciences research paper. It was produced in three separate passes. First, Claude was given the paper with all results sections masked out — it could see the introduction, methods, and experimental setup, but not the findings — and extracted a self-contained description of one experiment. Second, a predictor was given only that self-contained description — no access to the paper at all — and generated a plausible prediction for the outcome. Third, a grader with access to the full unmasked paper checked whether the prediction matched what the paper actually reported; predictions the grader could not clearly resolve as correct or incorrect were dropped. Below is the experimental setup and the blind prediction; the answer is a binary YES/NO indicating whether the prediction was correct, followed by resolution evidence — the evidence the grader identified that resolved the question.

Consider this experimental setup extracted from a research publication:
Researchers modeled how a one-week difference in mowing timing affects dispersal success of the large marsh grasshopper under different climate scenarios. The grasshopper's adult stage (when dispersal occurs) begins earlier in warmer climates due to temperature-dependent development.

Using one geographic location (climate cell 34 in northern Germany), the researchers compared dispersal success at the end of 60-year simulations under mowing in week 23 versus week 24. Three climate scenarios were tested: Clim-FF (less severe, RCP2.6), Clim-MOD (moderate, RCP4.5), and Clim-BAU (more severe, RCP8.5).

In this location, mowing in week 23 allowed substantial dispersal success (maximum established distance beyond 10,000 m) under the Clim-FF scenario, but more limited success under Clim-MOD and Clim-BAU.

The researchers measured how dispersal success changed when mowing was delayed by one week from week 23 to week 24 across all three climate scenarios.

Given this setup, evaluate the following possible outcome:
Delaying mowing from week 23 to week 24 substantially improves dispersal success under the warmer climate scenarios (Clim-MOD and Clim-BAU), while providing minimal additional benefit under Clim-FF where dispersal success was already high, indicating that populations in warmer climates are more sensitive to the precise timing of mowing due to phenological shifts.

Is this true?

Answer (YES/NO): NO